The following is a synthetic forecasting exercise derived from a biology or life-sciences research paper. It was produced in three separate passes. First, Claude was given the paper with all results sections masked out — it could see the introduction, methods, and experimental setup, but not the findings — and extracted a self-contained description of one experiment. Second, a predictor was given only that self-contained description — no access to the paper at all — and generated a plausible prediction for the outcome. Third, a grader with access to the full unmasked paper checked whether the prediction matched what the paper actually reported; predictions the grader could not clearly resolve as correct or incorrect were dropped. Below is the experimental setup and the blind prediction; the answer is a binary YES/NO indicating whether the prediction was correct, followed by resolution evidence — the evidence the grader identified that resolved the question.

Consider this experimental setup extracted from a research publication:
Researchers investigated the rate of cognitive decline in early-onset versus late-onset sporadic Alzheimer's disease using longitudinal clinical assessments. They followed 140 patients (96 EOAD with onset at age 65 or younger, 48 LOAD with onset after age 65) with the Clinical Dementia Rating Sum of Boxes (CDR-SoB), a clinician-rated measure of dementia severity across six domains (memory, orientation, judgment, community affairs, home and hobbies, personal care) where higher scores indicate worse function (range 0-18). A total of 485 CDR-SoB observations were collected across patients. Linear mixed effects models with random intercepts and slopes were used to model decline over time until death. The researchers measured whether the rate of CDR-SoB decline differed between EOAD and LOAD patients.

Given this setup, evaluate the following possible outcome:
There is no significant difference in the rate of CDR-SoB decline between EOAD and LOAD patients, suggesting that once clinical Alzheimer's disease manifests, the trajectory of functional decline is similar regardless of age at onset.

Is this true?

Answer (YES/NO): NO